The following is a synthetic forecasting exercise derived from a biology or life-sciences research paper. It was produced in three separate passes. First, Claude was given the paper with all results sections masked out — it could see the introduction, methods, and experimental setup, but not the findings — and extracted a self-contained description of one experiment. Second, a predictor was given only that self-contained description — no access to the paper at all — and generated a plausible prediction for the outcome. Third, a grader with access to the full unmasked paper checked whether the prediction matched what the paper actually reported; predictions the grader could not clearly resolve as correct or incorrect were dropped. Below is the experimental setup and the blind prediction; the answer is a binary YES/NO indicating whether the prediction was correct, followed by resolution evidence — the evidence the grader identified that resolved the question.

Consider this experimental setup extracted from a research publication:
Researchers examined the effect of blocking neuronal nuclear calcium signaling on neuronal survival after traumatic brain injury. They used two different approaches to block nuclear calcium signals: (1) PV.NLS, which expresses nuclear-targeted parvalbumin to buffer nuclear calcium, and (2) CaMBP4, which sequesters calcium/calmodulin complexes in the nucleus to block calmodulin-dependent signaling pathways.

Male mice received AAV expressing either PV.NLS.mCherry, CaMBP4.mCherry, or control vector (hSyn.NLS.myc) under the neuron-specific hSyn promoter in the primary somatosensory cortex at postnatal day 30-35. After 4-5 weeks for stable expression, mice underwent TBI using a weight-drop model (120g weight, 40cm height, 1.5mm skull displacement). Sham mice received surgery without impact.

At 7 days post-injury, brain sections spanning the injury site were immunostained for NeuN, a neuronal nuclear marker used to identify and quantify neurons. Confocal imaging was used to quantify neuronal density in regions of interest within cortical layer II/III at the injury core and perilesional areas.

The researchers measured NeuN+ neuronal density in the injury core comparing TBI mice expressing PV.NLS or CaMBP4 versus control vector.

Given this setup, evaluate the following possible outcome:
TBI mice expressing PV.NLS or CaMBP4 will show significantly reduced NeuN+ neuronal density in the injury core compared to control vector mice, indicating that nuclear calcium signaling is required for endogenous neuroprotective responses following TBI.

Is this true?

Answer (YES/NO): NO